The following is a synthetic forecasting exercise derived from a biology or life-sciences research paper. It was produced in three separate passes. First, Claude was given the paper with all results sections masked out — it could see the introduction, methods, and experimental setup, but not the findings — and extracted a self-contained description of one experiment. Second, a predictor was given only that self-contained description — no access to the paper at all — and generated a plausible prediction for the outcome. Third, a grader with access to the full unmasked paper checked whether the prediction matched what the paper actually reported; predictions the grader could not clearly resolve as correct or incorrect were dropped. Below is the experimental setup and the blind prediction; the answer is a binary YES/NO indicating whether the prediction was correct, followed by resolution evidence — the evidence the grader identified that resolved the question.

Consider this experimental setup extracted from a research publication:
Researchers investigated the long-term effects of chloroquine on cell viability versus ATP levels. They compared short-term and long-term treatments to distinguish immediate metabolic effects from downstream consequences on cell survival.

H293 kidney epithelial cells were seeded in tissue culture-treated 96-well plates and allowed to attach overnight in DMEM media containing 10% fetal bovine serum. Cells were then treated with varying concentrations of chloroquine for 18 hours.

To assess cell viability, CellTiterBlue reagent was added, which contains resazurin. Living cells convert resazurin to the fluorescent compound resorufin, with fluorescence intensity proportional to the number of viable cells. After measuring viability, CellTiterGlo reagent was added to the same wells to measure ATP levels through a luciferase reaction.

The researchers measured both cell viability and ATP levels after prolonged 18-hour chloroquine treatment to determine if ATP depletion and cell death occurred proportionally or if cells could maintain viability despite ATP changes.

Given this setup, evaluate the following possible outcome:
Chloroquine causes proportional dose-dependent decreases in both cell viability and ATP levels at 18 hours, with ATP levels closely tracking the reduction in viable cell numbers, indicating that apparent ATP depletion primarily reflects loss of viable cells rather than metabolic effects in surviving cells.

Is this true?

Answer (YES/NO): NO